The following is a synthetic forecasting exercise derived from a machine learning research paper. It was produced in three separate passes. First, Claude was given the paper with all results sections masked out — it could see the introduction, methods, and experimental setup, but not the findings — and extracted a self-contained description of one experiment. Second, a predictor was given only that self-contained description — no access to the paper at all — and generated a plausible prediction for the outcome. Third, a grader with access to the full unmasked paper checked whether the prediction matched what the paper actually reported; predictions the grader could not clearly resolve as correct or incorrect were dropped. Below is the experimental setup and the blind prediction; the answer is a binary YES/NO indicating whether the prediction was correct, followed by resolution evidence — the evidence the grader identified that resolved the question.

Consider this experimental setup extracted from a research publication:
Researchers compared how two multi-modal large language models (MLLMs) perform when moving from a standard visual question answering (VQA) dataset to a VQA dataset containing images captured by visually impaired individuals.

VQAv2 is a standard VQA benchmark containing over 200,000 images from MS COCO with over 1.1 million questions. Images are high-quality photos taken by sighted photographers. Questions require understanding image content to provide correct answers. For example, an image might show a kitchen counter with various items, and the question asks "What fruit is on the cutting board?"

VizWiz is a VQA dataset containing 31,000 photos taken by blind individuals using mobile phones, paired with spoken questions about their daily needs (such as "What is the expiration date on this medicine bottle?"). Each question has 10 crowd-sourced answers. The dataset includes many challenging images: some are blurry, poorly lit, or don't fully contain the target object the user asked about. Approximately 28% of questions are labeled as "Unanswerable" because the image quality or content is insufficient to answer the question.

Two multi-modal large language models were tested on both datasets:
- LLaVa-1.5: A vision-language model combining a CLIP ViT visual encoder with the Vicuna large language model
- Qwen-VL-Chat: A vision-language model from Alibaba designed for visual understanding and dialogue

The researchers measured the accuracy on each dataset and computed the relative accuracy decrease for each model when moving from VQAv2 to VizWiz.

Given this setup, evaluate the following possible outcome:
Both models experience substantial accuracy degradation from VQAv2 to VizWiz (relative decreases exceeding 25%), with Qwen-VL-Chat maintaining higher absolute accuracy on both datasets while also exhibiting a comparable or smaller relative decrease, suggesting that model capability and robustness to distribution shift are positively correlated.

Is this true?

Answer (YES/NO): NO